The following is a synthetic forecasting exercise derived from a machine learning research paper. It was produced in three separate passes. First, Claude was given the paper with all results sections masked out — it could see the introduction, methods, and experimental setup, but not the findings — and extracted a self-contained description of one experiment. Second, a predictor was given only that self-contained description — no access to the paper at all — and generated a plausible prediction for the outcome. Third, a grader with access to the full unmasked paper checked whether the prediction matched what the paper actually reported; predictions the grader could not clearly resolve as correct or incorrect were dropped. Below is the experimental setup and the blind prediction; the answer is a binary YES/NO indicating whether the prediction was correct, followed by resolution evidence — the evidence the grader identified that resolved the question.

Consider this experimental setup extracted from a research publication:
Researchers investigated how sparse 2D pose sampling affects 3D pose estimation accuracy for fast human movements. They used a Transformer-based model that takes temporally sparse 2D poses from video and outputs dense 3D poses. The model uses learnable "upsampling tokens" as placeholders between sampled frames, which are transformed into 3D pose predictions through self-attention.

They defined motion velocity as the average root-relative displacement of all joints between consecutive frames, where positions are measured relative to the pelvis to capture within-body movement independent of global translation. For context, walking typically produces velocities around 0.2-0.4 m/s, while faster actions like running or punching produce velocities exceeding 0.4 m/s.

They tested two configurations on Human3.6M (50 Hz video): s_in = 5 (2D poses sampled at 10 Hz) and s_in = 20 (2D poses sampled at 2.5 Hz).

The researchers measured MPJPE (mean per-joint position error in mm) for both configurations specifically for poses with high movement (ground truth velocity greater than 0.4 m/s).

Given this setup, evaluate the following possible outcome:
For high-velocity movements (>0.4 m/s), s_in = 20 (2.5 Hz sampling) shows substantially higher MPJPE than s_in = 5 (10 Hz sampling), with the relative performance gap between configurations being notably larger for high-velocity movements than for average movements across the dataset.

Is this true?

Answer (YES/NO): YES